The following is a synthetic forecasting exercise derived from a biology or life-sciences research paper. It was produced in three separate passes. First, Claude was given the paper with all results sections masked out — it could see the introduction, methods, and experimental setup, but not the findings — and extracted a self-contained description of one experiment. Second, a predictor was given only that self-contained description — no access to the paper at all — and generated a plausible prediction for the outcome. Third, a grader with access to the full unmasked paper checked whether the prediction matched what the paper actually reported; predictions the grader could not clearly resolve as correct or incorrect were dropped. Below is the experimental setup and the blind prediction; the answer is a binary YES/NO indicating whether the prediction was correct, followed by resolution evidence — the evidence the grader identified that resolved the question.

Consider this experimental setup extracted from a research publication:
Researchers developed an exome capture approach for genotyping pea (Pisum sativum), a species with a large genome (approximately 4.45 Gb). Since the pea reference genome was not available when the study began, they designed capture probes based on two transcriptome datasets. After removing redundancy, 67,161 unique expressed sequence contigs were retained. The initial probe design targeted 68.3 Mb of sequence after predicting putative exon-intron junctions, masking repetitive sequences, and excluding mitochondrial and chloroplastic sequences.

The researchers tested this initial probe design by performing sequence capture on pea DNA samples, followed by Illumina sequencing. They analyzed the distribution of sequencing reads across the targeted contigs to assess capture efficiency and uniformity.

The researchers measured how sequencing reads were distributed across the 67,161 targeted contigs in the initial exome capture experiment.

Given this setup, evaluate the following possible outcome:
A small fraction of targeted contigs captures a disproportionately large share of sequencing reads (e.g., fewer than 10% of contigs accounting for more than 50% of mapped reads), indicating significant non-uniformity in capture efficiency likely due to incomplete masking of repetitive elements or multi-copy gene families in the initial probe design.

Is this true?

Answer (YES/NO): NO